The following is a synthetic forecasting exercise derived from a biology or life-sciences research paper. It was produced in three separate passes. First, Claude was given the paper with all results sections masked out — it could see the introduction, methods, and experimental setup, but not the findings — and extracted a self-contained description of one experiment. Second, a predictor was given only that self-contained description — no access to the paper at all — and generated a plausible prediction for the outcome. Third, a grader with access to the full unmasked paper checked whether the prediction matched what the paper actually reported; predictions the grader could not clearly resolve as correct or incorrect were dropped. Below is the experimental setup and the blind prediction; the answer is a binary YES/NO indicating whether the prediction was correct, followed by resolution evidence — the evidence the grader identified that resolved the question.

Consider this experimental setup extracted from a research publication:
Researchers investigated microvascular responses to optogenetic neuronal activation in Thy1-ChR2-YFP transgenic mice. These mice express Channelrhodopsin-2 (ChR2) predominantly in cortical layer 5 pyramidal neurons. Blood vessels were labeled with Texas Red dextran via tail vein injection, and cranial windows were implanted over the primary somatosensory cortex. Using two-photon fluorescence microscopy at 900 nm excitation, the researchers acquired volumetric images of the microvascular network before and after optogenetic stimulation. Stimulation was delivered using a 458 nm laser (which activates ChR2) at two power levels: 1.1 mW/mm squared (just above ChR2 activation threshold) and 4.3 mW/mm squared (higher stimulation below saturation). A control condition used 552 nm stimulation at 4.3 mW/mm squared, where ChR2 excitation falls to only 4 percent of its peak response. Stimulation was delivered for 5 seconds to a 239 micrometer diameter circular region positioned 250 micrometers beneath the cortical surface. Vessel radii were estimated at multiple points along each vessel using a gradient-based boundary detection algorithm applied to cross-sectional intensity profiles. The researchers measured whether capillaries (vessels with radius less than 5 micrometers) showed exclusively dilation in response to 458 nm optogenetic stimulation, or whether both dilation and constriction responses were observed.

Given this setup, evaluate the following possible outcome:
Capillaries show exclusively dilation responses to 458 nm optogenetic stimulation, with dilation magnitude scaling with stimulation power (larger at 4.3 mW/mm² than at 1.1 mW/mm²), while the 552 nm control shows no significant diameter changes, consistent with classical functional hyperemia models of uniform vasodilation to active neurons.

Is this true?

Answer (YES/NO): NO